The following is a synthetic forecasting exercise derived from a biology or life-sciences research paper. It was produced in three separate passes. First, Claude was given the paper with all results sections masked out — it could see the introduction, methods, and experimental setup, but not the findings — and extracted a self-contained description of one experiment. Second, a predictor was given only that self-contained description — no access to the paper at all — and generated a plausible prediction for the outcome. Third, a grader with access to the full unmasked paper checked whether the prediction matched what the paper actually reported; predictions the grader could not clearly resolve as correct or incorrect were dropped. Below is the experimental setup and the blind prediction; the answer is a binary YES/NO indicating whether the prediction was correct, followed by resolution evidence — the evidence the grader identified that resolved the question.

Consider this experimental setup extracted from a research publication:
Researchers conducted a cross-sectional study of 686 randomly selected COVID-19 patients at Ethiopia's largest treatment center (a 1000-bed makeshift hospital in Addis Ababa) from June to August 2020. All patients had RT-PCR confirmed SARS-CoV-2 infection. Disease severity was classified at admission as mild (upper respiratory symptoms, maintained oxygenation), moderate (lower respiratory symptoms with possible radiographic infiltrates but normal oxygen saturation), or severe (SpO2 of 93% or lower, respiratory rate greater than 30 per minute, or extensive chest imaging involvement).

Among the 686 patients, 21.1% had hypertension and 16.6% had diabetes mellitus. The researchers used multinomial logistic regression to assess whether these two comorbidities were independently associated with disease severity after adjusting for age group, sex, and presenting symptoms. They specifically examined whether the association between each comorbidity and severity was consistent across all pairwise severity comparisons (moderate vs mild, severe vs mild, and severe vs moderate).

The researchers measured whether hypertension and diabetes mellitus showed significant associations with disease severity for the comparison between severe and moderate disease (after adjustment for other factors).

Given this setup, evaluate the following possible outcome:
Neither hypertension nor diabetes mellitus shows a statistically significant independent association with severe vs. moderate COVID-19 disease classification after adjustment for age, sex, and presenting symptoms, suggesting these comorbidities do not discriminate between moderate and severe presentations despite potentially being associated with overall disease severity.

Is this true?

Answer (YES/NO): YES